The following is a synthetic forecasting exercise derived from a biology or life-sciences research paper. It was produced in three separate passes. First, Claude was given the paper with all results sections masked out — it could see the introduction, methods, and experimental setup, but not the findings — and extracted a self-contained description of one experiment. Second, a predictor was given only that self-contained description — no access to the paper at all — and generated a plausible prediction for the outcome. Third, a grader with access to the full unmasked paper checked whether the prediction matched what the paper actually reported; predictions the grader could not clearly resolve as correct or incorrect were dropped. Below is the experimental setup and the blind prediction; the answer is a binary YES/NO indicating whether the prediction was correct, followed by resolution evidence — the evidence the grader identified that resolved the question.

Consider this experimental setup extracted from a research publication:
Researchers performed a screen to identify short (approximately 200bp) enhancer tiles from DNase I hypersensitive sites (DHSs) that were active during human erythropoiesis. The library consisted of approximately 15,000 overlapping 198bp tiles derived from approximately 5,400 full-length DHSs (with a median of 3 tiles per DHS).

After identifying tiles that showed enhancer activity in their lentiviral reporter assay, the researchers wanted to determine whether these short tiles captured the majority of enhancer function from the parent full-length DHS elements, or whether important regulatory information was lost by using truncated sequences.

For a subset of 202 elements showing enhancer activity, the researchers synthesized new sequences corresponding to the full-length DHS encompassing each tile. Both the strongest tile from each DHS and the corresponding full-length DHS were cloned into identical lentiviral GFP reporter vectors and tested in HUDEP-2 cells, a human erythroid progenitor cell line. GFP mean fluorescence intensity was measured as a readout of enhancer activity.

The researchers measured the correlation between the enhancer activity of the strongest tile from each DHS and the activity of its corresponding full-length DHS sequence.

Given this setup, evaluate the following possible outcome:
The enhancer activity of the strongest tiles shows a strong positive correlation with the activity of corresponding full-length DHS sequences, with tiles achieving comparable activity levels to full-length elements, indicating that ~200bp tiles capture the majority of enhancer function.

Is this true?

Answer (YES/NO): NO